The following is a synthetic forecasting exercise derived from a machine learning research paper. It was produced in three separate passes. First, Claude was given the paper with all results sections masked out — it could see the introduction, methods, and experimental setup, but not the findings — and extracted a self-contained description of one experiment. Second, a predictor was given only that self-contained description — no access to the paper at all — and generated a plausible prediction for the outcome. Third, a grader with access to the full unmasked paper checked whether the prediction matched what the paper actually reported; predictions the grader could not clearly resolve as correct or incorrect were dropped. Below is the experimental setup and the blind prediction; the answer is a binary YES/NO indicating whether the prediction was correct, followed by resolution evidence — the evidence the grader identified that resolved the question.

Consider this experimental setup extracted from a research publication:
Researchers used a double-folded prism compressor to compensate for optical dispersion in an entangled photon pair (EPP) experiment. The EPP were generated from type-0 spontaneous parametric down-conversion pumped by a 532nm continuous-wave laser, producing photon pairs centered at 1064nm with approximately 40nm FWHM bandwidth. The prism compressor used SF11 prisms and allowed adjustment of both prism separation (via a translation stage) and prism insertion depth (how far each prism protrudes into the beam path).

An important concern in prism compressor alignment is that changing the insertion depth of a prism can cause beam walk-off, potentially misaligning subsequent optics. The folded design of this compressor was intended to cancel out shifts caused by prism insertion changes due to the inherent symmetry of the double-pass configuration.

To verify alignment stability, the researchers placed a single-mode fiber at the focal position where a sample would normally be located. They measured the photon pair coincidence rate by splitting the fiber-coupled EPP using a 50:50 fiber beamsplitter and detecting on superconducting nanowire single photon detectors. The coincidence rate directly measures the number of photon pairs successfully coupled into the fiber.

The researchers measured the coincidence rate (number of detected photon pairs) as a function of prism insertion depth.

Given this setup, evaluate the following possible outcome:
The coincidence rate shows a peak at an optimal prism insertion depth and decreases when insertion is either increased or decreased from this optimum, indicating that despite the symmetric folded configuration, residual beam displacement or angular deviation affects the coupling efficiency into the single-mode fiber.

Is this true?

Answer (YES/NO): NO